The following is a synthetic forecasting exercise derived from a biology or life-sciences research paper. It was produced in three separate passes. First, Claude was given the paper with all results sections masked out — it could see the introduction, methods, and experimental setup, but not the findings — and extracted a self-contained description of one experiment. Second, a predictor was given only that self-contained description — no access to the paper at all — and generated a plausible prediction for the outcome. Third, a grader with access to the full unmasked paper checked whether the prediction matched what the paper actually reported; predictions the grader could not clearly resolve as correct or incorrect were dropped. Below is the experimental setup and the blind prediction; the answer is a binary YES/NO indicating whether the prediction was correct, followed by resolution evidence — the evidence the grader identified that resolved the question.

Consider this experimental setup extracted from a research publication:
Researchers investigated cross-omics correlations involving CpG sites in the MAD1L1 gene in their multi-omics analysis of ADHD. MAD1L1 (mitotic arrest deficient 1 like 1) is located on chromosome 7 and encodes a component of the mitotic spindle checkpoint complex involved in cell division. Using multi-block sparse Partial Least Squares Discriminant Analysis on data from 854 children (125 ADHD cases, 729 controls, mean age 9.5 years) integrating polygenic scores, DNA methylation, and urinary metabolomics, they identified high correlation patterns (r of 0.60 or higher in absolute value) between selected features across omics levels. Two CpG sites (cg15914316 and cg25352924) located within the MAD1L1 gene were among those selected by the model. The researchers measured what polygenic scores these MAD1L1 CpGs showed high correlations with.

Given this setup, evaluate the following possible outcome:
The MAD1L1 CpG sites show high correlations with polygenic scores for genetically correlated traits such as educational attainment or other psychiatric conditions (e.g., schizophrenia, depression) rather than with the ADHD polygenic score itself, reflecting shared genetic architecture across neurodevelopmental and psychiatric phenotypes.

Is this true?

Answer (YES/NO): NO